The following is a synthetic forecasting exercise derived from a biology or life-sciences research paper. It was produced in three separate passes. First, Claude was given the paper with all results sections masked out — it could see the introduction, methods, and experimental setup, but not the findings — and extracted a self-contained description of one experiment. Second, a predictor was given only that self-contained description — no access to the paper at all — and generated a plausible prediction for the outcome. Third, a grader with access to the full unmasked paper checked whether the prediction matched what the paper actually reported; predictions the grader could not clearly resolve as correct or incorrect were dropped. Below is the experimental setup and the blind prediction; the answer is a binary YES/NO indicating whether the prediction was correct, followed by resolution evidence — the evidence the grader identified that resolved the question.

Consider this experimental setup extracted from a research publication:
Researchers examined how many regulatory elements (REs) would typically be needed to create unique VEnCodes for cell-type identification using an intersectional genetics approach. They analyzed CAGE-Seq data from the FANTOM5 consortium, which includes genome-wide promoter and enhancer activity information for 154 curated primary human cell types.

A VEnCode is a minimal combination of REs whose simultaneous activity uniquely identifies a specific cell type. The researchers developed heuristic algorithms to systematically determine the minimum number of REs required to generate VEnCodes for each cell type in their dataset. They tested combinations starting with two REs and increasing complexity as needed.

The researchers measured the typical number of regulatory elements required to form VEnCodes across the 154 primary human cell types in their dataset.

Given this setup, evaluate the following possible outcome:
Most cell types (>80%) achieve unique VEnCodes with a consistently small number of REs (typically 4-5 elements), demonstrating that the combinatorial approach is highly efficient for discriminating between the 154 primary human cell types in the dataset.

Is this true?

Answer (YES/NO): NO